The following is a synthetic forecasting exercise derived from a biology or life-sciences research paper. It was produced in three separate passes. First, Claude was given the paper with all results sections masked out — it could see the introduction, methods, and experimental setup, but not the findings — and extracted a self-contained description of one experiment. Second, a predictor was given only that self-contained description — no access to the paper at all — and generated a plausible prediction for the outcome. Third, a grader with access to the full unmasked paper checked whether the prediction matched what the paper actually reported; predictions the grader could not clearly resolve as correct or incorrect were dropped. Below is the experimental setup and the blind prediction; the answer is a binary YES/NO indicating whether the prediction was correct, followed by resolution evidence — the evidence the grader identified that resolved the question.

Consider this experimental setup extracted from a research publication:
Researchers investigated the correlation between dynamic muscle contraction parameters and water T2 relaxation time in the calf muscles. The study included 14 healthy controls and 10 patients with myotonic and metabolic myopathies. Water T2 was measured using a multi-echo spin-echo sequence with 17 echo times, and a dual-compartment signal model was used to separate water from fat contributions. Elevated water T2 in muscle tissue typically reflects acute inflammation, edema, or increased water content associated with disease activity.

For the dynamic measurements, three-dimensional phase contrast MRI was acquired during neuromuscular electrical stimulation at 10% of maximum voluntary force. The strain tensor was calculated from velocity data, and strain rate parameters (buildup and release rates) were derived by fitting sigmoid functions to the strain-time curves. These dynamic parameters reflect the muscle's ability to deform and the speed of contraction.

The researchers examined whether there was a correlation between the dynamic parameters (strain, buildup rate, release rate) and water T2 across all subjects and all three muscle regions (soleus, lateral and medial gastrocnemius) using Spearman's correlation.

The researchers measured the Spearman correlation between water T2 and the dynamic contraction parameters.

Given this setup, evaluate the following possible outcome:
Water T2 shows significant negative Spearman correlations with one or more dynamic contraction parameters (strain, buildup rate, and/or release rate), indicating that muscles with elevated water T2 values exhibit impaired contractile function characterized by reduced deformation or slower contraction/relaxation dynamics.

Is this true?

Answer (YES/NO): NO